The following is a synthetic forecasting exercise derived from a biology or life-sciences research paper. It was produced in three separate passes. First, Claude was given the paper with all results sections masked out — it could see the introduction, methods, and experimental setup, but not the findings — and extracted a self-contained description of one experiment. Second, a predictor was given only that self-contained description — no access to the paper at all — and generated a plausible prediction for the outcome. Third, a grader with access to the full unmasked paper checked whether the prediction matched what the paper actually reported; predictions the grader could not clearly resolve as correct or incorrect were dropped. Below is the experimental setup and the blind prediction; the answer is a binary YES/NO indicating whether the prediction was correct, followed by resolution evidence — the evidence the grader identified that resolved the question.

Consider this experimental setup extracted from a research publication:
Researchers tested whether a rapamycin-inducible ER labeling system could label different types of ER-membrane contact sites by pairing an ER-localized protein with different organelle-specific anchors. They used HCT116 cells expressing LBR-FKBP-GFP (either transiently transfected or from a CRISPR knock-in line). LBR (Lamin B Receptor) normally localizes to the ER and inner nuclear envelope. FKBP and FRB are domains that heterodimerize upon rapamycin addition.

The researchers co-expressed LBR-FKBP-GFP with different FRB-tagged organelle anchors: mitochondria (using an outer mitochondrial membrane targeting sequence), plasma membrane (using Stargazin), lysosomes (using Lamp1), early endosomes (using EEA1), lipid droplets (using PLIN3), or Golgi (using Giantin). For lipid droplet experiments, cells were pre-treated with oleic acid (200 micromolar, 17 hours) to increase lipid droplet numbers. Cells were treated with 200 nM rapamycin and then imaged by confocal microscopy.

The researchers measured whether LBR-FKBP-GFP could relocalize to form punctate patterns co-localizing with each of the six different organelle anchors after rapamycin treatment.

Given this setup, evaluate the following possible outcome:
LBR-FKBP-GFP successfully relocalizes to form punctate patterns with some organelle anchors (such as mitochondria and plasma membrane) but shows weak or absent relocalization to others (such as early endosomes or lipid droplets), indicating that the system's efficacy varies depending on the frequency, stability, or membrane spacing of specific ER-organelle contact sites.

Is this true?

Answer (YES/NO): NO